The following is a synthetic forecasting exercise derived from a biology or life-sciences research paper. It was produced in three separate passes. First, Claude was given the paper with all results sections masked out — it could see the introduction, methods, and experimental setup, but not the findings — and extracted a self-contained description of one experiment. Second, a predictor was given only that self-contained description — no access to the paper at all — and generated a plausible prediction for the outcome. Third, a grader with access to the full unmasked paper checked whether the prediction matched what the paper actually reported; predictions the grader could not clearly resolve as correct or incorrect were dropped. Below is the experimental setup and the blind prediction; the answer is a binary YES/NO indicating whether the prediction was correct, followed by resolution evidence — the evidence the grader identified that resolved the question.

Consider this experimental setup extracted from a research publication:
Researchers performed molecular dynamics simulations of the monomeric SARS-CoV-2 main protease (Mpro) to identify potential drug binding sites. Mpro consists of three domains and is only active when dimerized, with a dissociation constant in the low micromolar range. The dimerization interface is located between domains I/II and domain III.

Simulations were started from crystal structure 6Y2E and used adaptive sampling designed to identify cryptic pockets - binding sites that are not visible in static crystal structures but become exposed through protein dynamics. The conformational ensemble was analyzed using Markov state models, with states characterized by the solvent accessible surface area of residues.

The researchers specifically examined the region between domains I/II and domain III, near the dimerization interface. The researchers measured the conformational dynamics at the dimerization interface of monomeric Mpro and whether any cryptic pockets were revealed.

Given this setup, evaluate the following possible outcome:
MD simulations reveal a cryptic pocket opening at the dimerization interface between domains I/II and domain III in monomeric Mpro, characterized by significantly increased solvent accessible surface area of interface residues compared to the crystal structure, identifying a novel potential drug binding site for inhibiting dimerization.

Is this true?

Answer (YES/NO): YES